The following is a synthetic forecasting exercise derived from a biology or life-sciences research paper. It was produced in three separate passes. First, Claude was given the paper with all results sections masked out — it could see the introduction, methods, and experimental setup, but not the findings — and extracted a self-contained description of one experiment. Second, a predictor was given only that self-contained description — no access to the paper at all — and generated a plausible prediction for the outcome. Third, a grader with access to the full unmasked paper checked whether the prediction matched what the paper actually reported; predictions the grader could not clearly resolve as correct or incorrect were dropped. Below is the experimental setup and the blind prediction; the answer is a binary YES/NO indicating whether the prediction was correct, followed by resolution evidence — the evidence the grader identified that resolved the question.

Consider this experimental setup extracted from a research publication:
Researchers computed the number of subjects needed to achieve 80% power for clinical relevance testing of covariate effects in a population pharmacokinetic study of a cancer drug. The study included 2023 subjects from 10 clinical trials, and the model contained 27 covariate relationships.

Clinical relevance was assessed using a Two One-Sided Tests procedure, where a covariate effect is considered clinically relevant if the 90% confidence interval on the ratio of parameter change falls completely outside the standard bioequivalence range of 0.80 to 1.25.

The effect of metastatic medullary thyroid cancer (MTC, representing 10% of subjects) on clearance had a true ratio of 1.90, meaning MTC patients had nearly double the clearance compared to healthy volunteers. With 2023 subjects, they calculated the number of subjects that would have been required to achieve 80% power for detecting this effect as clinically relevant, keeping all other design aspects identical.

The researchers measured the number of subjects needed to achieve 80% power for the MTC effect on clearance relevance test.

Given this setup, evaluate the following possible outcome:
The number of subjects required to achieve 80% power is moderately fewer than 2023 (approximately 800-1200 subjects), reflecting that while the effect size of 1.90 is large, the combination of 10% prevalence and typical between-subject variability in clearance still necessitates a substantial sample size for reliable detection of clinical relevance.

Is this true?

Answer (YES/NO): NO